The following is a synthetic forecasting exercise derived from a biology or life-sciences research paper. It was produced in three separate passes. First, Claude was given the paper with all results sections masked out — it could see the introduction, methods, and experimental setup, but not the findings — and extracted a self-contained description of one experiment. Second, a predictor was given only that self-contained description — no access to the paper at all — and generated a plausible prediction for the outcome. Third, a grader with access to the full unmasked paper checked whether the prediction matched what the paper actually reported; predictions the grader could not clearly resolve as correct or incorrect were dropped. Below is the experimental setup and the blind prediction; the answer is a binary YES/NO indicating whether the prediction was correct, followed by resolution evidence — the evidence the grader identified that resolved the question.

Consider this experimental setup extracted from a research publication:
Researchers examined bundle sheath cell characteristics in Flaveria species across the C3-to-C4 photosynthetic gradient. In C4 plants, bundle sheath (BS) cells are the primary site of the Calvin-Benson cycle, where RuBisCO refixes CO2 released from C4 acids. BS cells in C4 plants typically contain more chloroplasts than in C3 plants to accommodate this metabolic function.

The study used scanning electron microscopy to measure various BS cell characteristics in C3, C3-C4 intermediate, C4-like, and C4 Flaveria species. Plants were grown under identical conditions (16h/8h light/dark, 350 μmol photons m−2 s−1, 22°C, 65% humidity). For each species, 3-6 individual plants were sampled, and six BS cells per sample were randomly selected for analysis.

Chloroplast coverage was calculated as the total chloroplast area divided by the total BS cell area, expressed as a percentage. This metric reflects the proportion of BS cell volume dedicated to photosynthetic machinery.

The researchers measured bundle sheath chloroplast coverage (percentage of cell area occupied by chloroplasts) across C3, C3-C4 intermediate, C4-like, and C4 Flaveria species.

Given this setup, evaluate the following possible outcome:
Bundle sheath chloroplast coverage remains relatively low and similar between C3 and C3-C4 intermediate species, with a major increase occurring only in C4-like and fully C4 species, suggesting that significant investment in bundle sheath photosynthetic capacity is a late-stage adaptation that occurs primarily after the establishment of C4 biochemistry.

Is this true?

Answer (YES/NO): NO